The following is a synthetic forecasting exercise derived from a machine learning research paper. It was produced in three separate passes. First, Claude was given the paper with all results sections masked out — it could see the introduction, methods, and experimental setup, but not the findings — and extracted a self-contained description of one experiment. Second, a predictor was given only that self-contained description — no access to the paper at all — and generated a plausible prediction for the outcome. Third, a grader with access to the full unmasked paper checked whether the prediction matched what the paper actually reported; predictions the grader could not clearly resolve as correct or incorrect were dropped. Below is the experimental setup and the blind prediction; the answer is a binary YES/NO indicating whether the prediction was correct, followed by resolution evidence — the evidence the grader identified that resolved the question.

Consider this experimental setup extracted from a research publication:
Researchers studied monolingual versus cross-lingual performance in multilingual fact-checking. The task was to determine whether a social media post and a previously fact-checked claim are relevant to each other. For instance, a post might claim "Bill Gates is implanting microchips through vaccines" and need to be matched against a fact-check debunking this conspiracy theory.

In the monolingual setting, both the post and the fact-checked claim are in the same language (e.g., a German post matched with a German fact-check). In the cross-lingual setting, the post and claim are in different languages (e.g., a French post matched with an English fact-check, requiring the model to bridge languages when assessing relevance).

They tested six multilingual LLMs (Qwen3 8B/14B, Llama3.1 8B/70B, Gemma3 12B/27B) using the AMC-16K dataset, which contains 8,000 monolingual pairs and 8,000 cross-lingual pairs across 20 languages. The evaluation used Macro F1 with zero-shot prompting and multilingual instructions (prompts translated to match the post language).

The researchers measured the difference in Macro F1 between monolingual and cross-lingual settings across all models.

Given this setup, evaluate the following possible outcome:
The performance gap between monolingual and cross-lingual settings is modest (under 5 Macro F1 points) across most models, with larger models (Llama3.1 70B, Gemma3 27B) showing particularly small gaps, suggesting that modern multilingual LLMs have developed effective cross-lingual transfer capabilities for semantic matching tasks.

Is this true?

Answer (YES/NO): NO